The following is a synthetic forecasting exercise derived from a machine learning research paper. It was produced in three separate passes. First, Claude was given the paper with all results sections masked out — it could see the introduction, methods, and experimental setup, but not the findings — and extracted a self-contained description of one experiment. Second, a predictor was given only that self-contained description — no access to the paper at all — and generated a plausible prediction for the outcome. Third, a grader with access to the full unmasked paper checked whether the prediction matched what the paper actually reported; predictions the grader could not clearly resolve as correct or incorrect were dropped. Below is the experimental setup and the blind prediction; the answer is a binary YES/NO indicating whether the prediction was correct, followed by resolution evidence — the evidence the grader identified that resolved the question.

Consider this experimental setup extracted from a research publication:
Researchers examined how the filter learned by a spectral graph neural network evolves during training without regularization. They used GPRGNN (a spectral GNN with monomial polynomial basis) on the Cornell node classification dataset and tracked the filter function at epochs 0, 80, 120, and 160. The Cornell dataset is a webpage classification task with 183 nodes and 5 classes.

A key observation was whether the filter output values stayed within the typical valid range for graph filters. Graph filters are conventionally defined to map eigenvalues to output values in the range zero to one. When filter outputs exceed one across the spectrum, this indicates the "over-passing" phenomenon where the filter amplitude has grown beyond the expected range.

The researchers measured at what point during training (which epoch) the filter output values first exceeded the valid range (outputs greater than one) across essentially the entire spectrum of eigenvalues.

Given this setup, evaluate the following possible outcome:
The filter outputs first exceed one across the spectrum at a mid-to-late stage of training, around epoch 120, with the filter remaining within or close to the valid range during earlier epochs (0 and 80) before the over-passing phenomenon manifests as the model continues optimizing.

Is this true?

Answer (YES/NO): NO